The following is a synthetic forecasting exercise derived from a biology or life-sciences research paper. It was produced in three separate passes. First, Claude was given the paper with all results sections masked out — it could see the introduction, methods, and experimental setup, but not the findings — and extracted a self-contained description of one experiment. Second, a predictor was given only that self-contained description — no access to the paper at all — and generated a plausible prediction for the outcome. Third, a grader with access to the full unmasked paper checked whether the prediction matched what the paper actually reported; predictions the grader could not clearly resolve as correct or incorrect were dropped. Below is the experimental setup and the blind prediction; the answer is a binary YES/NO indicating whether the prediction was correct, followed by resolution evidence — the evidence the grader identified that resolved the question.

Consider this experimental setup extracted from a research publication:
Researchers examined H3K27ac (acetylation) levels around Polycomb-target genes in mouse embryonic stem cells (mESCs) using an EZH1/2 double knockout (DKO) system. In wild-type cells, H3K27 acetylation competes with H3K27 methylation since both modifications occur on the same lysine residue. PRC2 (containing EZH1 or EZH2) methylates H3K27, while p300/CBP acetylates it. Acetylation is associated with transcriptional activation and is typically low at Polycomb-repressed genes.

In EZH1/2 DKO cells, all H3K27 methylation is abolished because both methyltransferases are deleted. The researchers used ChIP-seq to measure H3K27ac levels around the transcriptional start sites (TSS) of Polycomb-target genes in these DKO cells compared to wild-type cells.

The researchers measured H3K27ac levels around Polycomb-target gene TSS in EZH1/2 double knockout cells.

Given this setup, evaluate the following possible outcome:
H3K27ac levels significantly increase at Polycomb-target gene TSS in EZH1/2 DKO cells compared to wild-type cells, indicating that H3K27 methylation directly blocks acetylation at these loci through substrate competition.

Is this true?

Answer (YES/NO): YES